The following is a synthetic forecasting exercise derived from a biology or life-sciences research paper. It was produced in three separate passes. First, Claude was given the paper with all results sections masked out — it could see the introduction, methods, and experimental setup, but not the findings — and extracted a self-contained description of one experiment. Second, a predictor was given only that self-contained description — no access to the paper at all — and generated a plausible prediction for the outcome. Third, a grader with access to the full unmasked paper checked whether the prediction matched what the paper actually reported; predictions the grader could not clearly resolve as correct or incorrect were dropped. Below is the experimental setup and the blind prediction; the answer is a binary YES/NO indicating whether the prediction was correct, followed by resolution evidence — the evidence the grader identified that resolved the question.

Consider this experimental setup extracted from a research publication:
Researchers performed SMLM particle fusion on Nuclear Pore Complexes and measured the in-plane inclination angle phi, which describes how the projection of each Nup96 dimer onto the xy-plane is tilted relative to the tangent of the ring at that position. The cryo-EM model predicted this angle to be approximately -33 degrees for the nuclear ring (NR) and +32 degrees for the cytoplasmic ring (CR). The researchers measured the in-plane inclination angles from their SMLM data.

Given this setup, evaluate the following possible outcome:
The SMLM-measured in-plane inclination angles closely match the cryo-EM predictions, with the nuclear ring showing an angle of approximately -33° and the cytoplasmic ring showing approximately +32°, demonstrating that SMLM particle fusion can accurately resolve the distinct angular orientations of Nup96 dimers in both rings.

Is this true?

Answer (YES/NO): NO